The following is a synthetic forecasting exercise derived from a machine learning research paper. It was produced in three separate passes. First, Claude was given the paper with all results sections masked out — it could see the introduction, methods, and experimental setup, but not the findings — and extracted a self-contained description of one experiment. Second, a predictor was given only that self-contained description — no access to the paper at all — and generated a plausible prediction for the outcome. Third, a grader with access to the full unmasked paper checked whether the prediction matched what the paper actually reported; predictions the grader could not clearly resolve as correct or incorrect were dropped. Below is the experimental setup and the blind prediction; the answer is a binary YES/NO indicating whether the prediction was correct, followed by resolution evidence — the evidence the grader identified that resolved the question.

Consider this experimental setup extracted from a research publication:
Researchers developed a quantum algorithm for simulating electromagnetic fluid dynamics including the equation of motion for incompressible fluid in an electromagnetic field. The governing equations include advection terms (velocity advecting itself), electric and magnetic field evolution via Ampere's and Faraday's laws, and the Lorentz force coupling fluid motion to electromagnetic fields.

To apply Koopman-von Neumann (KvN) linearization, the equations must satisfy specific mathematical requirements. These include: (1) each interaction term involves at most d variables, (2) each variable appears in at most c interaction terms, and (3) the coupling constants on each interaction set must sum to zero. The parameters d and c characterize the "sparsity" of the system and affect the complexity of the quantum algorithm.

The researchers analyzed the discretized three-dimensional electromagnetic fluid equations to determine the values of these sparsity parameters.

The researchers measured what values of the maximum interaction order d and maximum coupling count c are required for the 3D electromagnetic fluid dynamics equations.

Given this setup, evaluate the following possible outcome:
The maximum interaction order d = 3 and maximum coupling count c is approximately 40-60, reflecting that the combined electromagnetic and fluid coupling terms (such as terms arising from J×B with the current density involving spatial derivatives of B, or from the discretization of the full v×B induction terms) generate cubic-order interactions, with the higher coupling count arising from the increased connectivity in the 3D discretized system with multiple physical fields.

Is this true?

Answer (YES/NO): NO